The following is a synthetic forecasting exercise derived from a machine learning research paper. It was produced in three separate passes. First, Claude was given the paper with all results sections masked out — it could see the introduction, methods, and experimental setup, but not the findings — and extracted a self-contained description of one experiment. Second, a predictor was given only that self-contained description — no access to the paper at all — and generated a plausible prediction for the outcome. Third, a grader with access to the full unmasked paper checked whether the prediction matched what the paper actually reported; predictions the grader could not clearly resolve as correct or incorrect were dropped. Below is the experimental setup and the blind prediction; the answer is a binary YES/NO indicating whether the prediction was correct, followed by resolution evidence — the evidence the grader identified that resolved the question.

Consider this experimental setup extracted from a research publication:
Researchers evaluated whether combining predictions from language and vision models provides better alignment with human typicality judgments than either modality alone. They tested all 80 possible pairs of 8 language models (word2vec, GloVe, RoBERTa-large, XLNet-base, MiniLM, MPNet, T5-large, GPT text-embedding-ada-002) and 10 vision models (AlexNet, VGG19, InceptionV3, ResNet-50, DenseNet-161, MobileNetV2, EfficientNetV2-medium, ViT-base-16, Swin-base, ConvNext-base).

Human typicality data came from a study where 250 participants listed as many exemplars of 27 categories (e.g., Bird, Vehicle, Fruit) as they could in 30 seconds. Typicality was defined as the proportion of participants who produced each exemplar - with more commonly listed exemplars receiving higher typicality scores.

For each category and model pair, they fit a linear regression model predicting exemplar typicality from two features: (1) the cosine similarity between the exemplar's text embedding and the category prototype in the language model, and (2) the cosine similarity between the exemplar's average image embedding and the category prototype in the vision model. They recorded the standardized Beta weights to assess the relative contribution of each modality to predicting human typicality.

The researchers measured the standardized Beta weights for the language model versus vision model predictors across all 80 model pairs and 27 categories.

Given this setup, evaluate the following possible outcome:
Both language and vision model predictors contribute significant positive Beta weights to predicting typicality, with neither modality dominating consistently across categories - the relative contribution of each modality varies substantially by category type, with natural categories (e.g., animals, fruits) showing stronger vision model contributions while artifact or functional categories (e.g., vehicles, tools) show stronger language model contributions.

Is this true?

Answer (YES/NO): NO